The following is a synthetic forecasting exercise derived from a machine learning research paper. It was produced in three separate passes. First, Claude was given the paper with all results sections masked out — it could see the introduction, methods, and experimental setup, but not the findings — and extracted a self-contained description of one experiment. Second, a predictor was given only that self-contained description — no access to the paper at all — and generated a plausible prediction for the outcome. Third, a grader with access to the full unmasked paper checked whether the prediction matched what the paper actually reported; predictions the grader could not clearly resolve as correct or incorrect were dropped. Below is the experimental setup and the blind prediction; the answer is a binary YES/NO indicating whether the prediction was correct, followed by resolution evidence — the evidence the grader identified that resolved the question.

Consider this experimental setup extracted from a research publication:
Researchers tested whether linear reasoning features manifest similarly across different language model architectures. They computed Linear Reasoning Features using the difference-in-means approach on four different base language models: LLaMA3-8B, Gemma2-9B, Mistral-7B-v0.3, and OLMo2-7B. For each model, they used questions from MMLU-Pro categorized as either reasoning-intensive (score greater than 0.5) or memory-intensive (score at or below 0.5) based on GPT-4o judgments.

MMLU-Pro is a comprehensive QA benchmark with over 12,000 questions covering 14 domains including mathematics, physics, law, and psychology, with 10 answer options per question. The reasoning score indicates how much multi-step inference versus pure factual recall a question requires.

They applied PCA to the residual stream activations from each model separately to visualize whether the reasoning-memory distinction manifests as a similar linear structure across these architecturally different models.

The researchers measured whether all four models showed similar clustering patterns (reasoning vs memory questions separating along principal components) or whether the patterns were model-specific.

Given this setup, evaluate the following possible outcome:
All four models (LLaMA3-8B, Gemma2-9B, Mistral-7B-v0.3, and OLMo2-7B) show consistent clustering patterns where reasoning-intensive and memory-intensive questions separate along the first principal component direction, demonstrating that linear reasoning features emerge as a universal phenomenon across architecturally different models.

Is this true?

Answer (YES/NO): YES